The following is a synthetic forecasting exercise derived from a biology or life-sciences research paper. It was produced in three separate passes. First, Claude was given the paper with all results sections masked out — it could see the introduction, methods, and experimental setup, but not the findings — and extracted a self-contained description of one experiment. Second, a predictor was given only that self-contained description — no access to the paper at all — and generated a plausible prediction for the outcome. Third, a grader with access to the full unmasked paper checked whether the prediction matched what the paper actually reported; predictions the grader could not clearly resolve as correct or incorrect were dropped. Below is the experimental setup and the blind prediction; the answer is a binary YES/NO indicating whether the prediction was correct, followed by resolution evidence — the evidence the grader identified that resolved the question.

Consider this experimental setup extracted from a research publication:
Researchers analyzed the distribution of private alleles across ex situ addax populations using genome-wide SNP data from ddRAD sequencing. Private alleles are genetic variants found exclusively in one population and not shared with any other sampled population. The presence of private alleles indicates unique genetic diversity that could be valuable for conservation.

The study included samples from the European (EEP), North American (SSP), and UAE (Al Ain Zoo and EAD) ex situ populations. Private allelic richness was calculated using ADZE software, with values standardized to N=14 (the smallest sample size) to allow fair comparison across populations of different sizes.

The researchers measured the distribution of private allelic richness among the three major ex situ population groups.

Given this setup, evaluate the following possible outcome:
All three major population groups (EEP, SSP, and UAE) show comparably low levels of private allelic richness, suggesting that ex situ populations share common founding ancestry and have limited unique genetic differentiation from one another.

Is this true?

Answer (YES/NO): NO